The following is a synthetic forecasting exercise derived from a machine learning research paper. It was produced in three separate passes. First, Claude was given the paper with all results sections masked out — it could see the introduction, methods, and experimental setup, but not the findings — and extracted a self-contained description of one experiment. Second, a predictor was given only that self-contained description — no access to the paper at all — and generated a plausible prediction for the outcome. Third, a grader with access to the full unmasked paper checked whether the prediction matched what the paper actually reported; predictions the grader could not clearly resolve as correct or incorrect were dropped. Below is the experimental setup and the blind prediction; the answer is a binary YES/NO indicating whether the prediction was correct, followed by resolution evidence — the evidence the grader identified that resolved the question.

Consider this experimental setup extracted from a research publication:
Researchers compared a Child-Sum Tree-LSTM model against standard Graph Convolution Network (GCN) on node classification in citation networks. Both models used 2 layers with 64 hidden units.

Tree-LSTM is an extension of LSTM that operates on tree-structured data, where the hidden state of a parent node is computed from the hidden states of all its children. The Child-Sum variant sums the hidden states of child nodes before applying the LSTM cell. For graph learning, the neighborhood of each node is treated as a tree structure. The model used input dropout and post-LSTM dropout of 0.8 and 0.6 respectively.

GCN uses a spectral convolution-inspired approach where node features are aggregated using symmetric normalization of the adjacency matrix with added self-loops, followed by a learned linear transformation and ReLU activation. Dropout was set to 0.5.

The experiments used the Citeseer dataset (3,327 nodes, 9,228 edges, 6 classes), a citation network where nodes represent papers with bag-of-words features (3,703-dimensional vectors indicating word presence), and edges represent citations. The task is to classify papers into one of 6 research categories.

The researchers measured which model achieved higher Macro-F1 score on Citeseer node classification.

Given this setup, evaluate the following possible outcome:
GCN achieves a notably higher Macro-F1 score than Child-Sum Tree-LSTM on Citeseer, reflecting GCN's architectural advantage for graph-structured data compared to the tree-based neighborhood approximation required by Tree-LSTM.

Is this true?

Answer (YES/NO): YES